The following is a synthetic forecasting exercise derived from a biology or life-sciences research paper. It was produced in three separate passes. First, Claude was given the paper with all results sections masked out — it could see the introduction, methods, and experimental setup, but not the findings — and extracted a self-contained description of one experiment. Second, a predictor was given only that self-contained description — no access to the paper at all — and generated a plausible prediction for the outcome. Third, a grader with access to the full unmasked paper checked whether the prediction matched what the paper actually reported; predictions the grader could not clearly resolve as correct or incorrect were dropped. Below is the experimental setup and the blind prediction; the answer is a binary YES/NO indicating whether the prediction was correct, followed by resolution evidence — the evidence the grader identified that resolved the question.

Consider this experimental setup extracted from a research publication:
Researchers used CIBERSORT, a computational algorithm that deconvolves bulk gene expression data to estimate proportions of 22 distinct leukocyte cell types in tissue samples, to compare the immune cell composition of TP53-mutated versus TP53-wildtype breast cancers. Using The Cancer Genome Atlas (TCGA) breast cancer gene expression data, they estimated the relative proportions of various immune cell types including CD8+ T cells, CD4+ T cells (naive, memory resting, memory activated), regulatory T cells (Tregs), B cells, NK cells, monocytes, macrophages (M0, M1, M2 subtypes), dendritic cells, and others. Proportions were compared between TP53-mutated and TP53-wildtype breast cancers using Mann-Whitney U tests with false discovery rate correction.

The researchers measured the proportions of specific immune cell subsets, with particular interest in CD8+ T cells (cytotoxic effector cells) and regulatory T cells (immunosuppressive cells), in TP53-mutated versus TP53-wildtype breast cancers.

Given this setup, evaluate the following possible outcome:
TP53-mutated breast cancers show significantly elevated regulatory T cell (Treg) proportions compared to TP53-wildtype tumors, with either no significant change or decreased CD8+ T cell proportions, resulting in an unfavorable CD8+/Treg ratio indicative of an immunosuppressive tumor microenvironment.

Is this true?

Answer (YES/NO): NO